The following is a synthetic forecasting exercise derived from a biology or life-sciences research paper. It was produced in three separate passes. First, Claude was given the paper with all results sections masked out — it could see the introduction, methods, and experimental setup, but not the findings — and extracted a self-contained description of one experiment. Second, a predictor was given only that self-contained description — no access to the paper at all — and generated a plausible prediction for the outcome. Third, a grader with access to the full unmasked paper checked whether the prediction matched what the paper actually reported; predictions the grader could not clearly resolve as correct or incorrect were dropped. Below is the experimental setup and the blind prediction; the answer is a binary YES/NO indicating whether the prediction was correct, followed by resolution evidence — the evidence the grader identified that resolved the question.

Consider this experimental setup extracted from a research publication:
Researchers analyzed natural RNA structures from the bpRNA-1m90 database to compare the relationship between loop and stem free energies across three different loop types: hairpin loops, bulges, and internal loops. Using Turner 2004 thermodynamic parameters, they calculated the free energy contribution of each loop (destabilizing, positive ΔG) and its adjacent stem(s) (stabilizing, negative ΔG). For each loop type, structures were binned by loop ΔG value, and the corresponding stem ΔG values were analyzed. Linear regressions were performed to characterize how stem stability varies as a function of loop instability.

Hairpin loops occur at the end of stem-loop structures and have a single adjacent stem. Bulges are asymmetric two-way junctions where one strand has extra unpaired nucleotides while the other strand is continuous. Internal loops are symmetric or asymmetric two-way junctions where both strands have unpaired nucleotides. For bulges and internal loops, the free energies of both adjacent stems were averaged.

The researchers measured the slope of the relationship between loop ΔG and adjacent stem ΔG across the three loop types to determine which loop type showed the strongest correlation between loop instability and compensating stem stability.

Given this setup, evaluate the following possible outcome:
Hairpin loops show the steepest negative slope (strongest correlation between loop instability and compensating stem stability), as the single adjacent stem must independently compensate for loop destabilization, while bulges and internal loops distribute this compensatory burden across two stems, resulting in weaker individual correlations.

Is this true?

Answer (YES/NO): NO